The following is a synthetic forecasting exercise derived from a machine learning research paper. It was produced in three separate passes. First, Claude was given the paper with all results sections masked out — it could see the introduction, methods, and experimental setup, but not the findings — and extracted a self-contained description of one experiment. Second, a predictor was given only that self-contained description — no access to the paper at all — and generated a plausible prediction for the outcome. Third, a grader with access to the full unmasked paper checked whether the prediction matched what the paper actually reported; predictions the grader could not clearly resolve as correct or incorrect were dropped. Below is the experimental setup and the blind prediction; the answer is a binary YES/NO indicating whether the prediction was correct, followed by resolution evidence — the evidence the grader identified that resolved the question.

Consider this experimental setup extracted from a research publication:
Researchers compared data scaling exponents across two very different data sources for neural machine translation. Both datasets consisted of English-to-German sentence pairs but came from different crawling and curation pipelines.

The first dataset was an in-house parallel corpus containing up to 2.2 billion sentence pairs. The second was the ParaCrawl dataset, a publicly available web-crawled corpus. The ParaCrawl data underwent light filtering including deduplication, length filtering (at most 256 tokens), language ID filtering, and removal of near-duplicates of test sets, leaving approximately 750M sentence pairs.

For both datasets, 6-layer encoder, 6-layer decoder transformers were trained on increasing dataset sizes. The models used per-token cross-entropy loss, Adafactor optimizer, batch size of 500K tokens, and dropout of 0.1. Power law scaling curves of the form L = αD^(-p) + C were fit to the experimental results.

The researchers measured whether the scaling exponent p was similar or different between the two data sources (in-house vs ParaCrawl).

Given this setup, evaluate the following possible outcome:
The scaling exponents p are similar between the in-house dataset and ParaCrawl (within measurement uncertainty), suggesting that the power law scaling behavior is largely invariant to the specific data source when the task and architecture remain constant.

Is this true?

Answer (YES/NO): YES